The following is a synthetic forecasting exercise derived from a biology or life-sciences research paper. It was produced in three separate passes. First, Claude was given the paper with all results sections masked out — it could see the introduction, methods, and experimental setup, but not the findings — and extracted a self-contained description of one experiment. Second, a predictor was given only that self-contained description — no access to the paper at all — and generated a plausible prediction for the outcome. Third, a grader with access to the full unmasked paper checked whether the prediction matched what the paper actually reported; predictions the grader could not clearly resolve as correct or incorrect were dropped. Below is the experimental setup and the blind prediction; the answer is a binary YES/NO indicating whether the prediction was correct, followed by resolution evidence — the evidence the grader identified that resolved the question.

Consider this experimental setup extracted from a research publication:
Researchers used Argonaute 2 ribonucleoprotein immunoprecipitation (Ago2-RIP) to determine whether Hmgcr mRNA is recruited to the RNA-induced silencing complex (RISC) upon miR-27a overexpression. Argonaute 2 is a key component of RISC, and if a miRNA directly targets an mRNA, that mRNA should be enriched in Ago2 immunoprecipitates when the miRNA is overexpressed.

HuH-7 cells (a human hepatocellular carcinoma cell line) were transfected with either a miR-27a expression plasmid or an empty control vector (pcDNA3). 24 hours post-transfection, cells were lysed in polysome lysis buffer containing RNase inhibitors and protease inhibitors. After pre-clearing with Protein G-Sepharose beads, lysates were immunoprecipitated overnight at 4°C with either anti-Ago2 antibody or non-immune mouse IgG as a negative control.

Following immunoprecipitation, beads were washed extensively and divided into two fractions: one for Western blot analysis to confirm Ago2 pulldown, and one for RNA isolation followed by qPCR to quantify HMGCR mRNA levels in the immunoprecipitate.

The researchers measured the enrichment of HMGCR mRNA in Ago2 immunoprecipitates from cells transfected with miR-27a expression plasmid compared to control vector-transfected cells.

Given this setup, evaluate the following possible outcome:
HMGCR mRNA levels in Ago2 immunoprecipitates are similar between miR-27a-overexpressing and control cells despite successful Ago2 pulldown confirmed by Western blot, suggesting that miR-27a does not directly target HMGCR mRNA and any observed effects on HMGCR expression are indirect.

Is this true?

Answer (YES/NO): NO